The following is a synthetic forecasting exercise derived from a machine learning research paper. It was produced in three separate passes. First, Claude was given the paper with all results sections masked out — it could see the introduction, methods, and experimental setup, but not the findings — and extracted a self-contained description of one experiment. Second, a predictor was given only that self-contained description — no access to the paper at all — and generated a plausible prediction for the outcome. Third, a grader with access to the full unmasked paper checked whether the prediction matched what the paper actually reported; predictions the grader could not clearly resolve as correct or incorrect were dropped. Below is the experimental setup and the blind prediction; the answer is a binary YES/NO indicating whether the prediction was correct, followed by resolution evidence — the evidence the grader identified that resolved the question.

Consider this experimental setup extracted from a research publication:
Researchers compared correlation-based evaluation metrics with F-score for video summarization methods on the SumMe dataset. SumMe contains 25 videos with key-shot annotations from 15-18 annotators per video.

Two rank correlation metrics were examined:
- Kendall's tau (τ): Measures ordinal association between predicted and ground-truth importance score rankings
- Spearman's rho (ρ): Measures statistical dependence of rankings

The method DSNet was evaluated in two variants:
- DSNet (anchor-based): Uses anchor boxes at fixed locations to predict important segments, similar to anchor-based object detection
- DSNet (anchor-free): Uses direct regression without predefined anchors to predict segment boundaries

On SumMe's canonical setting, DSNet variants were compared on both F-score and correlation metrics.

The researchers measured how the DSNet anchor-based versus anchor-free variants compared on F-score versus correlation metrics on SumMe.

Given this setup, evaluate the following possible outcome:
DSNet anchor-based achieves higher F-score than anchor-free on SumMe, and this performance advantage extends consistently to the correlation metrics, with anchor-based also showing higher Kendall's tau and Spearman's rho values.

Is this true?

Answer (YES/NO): NO